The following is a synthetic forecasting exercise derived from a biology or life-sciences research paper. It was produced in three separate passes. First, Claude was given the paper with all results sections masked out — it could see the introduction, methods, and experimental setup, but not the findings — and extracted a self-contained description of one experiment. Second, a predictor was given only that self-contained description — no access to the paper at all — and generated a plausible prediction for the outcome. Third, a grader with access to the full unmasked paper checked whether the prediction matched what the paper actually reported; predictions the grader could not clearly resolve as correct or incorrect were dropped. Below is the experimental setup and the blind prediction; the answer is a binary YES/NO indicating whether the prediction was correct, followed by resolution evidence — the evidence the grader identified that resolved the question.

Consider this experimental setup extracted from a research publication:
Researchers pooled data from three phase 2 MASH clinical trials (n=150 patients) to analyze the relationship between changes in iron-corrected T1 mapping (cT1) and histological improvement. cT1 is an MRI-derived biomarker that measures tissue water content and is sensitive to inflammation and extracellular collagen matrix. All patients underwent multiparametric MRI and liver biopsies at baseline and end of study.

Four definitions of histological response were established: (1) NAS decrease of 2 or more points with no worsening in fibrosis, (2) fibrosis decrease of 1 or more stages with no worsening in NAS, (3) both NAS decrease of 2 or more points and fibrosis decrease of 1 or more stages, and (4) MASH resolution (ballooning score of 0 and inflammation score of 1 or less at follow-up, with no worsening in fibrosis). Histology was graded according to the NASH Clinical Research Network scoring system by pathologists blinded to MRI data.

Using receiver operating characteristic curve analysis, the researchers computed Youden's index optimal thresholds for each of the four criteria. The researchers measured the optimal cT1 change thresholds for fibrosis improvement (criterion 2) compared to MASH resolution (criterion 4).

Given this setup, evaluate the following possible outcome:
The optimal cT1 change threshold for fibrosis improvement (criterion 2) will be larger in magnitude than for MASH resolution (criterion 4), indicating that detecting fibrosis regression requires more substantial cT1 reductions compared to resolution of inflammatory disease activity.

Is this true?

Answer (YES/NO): NO